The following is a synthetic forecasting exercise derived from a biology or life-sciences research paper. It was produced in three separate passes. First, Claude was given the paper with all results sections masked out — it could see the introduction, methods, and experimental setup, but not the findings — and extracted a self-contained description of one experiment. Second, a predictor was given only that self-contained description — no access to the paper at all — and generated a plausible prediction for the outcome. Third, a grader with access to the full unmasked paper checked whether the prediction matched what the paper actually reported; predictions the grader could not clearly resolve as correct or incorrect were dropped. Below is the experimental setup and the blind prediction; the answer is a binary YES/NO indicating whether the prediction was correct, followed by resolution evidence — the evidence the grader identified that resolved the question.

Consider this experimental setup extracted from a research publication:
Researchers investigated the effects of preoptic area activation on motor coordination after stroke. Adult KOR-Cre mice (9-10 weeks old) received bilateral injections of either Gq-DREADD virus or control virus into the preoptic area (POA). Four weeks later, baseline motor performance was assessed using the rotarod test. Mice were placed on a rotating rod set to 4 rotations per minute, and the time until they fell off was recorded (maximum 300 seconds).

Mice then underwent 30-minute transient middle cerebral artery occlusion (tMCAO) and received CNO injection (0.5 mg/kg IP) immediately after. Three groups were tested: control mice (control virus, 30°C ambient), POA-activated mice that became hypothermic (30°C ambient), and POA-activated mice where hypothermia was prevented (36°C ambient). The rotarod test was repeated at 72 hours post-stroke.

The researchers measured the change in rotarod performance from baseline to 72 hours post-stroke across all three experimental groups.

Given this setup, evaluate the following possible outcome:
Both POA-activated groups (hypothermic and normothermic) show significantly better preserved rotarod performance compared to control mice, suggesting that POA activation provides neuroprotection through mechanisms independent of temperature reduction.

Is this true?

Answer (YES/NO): NO